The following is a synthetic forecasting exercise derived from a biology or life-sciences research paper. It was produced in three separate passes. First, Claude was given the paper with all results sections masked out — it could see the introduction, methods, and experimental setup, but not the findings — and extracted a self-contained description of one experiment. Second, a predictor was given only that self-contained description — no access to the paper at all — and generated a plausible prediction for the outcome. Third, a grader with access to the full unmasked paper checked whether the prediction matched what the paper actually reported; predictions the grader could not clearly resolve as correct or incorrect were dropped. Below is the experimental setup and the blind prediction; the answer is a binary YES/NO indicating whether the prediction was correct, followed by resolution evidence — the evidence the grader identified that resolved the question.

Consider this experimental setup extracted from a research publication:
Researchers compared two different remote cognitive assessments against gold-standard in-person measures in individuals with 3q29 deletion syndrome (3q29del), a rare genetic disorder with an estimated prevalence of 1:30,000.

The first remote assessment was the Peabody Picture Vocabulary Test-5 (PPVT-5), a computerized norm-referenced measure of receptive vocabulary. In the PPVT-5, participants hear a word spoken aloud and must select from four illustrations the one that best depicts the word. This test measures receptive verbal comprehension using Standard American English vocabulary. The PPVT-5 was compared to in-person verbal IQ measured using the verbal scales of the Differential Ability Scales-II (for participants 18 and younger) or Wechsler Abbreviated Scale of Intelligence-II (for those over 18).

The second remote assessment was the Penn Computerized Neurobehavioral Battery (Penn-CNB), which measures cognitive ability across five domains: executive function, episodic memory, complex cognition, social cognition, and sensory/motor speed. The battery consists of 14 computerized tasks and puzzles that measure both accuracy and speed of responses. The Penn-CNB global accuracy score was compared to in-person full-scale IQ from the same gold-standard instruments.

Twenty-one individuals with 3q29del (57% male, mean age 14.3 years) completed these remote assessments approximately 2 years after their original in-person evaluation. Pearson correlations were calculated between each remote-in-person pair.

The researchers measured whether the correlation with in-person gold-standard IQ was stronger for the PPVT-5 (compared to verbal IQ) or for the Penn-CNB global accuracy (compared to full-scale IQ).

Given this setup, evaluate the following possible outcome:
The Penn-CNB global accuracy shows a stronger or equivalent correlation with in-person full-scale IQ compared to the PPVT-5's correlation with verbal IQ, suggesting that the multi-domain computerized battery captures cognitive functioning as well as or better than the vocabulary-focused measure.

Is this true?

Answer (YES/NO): YES